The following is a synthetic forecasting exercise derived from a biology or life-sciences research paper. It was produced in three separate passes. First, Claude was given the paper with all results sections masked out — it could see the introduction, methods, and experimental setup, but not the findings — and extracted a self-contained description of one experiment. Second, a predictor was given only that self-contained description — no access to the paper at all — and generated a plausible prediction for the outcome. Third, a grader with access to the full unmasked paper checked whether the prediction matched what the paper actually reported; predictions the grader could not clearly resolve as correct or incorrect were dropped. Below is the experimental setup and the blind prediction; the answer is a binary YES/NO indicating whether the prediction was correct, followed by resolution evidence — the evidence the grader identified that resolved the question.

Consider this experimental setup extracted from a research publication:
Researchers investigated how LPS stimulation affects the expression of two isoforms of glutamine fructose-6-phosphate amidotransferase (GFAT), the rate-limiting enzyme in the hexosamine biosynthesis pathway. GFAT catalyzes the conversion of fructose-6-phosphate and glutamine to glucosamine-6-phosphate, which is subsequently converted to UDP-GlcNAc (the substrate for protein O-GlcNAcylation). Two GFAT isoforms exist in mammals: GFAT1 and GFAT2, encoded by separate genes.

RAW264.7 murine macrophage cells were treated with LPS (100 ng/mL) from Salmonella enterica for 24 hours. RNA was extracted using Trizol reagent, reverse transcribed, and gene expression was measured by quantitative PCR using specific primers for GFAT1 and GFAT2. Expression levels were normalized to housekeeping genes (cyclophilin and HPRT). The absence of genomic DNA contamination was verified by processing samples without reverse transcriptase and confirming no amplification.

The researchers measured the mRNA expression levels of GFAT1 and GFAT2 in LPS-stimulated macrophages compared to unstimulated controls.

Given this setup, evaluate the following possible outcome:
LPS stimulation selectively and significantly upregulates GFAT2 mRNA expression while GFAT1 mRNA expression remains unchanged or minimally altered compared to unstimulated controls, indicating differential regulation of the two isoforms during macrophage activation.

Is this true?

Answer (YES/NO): NO